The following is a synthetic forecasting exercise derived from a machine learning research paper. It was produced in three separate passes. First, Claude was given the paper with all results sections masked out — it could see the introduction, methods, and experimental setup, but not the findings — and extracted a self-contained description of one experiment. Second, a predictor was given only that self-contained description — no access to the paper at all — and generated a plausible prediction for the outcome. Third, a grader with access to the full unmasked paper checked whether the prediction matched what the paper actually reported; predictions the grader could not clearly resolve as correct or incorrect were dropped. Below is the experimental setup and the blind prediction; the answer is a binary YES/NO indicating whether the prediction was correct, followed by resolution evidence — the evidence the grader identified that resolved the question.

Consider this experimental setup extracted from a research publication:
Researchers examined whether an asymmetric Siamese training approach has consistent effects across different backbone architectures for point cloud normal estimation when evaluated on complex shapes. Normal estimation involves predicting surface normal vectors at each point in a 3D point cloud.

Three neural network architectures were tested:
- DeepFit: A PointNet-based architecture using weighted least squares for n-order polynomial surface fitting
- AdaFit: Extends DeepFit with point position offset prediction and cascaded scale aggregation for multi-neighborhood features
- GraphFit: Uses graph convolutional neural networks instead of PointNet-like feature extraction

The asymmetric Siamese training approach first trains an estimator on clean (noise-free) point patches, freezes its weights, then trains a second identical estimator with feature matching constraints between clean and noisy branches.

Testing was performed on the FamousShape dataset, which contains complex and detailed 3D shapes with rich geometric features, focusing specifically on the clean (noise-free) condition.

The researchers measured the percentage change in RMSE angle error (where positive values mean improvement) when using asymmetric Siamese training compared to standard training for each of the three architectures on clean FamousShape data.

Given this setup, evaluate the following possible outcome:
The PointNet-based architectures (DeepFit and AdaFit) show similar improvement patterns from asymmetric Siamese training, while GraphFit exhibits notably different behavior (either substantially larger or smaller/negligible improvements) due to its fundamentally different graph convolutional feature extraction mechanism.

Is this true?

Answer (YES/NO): NO